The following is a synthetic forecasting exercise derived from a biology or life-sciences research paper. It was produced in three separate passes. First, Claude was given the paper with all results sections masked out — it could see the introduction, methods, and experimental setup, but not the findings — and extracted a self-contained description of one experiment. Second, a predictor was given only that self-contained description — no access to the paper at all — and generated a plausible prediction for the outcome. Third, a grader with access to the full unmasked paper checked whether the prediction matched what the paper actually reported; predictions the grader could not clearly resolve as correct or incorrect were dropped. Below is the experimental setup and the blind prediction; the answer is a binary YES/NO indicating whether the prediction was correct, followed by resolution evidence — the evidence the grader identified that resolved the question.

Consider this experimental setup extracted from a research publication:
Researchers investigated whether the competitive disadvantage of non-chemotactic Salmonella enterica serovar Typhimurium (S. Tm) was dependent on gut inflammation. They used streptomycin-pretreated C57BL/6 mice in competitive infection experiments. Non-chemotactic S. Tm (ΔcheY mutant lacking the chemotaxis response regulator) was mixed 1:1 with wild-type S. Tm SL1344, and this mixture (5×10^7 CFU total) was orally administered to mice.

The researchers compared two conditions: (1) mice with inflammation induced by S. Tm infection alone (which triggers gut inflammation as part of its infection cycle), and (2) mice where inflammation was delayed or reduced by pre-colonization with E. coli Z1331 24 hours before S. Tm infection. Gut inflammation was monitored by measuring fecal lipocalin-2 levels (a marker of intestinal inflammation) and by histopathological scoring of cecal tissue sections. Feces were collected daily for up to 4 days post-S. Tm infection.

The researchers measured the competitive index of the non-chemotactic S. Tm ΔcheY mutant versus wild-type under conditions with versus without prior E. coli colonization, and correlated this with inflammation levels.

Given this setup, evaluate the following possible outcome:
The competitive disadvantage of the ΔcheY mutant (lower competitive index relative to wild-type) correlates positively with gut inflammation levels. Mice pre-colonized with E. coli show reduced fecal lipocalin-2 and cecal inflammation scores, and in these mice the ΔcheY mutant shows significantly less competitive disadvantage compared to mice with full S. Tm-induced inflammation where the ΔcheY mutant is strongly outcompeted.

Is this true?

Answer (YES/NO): YES